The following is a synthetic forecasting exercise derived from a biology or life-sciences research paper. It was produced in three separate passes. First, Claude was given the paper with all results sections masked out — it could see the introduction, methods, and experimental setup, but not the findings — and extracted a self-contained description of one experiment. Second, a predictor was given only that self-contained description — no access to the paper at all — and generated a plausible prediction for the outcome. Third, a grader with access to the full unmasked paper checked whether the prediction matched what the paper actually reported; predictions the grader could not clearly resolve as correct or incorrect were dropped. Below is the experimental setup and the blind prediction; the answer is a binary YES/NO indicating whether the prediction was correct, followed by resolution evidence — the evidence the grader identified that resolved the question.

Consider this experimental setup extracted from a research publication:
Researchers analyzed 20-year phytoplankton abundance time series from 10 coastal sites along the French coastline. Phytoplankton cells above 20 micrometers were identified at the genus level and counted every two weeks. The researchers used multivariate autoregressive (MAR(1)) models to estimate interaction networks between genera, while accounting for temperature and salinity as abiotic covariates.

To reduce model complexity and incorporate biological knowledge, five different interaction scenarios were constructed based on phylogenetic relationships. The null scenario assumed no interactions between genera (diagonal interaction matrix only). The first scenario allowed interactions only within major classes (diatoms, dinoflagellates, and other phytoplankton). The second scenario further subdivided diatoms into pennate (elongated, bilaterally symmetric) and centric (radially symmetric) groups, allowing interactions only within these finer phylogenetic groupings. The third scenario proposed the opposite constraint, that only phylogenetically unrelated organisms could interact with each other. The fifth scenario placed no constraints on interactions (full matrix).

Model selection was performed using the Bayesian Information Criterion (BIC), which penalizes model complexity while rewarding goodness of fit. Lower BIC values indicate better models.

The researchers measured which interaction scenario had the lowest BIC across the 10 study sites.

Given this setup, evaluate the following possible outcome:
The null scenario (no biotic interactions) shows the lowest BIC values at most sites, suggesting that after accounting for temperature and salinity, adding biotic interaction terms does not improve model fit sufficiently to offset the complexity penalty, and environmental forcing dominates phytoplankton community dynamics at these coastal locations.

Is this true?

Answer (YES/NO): NO